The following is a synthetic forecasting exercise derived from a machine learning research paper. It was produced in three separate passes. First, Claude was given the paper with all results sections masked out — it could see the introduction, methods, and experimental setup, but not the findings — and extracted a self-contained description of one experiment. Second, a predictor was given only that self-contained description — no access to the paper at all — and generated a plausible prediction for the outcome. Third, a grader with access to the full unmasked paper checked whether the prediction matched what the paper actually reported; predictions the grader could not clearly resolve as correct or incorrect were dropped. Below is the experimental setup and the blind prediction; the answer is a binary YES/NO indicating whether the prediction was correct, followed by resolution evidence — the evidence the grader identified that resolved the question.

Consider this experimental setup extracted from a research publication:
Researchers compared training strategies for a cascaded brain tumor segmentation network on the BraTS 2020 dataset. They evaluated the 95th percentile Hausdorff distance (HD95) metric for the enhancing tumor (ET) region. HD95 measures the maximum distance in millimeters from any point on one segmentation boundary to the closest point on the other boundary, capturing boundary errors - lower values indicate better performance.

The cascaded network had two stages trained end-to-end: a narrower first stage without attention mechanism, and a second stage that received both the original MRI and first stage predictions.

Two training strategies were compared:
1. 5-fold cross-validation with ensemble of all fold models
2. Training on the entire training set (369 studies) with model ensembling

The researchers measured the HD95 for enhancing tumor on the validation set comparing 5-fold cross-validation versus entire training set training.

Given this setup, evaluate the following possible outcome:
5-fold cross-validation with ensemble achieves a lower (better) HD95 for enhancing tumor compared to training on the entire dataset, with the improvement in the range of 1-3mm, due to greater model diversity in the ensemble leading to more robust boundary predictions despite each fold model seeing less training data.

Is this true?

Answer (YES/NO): NO